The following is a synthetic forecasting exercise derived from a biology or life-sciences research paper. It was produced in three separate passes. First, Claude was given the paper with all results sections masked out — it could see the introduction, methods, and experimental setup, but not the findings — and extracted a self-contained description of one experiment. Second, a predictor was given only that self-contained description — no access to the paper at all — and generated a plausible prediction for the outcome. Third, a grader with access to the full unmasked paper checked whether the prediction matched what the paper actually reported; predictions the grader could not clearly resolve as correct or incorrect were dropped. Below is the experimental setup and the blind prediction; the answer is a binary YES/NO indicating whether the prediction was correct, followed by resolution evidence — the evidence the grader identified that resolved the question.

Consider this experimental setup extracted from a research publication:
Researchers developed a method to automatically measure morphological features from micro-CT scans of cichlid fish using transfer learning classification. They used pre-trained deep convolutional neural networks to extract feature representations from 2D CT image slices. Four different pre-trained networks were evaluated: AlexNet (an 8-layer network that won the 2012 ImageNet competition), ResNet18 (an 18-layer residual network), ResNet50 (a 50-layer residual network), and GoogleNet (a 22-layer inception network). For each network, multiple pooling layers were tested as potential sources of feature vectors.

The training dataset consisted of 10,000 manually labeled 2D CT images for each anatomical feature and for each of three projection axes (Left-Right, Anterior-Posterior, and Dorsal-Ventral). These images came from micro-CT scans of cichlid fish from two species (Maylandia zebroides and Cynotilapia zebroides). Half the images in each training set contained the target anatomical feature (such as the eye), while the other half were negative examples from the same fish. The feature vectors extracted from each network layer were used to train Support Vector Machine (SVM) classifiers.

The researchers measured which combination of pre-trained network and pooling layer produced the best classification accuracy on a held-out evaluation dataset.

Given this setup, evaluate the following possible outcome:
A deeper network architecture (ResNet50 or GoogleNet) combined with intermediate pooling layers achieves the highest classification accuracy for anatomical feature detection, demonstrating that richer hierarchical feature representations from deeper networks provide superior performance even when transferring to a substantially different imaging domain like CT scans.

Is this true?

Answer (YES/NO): NO